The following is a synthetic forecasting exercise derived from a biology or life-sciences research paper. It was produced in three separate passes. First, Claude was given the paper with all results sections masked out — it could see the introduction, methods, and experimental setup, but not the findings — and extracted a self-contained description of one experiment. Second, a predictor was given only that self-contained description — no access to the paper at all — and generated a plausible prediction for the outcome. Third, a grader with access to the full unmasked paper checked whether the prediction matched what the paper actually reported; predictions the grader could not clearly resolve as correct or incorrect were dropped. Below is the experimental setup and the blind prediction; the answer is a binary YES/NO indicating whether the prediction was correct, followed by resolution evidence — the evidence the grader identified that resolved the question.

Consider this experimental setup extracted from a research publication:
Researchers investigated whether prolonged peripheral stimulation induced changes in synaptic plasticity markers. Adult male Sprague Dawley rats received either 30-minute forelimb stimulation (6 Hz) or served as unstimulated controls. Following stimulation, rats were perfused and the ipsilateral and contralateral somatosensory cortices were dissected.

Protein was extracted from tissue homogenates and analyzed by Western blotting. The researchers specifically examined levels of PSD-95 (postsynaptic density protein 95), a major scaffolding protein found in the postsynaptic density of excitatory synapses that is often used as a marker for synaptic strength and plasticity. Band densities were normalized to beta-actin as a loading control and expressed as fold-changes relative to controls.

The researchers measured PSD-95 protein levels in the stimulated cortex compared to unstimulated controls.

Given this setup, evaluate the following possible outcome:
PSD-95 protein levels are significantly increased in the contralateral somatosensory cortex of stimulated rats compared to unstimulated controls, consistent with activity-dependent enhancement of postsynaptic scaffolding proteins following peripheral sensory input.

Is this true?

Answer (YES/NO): YES